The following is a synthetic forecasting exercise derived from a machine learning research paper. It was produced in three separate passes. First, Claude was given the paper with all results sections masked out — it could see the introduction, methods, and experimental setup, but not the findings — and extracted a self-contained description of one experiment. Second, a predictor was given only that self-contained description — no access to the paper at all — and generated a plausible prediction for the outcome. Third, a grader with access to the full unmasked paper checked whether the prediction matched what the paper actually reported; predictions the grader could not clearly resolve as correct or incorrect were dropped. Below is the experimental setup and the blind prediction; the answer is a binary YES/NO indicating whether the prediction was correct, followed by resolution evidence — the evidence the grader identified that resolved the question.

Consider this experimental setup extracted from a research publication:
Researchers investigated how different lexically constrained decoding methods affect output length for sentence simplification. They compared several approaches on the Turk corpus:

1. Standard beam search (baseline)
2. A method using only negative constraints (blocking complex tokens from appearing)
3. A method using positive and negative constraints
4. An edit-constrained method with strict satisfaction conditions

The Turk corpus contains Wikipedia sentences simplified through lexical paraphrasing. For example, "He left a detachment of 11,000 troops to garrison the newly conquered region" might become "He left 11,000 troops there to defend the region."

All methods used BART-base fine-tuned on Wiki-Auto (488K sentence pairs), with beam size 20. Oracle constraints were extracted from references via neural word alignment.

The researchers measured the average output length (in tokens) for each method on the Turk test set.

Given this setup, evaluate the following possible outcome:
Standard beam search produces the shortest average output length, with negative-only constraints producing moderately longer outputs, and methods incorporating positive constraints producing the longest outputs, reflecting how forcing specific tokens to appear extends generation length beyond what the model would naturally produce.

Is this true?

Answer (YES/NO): NO